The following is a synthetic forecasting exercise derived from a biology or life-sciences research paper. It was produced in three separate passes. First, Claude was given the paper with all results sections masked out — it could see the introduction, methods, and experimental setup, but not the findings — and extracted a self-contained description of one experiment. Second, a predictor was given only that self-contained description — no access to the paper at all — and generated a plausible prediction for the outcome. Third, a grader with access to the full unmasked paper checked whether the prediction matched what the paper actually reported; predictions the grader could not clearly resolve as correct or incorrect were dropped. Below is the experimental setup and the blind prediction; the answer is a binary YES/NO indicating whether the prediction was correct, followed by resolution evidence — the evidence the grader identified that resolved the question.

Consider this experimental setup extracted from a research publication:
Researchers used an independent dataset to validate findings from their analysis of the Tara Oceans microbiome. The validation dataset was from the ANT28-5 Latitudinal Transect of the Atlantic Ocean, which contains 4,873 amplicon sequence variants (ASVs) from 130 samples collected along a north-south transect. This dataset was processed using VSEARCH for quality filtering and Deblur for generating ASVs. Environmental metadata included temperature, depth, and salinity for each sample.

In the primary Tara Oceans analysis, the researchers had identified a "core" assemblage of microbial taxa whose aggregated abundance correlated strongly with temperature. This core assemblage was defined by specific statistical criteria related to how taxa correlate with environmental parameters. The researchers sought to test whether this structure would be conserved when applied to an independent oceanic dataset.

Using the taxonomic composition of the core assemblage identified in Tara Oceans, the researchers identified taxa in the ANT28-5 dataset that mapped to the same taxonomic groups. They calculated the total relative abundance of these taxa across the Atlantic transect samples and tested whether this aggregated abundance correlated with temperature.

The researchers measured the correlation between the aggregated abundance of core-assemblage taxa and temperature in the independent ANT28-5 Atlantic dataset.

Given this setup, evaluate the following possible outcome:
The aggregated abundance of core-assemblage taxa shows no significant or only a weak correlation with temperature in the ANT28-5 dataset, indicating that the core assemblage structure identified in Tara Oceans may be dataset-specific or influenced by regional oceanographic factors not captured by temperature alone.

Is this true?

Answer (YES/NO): NO